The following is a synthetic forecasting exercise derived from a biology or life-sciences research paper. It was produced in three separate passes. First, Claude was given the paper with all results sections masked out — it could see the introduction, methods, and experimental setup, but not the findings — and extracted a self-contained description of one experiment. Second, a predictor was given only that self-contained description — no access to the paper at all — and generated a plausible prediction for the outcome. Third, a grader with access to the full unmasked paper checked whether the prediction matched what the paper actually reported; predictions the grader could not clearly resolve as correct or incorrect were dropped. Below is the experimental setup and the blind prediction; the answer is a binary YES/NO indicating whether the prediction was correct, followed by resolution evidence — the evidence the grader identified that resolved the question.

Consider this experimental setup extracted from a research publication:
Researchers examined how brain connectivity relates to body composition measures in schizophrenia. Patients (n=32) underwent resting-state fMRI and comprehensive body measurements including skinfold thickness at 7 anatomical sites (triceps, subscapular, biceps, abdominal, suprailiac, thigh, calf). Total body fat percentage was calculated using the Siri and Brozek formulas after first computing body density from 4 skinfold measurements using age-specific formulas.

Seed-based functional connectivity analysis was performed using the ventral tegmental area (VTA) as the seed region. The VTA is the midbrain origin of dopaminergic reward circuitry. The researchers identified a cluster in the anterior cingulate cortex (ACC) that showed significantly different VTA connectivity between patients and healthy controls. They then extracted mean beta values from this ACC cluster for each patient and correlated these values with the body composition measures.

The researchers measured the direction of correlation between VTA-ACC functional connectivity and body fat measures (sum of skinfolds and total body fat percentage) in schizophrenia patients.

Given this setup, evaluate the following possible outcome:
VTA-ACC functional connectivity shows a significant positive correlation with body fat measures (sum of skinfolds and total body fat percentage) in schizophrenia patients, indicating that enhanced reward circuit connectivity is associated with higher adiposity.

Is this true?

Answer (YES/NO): NO